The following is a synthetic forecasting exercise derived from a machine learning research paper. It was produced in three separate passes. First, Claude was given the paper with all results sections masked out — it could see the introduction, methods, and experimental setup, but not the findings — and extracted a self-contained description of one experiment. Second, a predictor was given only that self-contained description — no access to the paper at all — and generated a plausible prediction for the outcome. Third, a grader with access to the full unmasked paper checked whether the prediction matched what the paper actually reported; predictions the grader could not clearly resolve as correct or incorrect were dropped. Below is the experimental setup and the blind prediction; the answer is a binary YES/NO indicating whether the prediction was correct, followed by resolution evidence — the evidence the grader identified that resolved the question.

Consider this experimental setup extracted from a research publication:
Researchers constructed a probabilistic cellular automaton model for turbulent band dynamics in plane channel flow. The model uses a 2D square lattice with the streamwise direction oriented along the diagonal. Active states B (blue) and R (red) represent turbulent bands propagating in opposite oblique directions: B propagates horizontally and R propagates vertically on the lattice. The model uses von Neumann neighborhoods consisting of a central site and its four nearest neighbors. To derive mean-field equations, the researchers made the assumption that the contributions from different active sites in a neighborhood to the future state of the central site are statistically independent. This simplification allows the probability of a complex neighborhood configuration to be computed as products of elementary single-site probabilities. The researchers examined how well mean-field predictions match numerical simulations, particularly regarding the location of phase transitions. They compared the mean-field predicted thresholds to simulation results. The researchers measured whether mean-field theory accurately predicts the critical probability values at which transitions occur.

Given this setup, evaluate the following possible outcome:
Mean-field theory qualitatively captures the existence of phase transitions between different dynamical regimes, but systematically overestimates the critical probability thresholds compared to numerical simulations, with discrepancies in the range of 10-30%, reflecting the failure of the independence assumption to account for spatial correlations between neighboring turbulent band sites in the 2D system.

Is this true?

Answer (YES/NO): NO